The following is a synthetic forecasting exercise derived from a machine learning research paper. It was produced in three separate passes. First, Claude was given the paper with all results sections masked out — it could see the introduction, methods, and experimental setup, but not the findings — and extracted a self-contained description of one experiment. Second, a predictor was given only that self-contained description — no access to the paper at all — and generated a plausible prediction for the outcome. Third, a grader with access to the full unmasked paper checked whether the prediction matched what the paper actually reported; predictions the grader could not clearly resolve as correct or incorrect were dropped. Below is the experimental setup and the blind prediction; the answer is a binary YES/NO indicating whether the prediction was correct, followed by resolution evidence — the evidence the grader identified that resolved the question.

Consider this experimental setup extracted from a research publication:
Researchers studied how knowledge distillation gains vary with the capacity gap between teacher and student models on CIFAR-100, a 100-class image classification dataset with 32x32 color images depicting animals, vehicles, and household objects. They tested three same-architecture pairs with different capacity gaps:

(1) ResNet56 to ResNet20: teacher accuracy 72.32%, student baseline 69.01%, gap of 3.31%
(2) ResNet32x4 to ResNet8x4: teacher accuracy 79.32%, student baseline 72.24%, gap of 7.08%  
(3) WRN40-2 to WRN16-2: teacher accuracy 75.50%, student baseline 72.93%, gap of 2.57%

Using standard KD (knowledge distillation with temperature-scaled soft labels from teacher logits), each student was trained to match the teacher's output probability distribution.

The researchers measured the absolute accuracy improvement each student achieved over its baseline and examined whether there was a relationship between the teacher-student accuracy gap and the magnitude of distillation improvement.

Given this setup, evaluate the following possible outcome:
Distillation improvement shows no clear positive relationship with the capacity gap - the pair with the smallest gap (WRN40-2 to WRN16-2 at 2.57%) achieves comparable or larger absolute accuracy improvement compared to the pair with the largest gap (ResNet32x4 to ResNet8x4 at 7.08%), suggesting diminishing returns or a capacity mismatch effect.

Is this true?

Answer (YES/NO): NO